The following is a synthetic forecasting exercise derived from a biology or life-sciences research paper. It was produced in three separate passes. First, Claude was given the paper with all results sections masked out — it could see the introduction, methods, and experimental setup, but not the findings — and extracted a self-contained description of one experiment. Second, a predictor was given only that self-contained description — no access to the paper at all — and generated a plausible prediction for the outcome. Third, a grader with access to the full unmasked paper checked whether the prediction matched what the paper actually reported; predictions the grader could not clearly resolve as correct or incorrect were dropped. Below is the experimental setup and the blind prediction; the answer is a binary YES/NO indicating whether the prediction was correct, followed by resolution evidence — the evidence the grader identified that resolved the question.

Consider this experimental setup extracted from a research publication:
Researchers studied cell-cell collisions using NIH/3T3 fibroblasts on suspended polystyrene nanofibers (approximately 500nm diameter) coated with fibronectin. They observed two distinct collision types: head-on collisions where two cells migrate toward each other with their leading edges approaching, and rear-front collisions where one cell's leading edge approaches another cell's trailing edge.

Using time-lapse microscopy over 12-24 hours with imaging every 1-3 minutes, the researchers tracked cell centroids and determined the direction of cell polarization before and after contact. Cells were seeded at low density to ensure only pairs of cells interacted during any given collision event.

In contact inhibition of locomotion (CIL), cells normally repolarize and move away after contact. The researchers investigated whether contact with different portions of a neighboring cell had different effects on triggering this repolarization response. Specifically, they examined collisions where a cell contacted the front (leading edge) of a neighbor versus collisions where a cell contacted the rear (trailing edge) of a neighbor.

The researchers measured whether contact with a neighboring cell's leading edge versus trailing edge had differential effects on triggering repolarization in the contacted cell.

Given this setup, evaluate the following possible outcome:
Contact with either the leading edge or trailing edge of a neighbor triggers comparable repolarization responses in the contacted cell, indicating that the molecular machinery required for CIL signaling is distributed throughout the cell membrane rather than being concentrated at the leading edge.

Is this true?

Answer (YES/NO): NO